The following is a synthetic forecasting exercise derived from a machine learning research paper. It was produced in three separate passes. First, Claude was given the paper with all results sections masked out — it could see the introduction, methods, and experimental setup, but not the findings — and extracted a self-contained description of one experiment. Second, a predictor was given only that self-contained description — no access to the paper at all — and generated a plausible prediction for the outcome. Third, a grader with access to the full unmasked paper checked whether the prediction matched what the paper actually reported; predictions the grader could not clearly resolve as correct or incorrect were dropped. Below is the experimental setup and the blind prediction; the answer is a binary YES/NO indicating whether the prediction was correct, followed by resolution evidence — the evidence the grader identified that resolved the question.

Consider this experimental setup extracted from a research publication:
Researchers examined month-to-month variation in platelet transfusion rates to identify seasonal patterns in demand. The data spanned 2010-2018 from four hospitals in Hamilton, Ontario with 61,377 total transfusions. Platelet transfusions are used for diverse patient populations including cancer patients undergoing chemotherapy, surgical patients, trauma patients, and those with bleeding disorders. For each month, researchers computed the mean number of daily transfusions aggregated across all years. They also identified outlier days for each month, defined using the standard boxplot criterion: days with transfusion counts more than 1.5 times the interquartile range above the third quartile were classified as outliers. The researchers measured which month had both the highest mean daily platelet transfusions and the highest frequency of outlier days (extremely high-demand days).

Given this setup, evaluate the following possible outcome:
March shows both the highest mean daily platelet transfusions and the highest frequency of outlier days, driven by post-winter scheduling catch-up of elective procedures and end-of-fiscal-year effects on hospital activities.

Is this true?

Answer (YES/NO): NO